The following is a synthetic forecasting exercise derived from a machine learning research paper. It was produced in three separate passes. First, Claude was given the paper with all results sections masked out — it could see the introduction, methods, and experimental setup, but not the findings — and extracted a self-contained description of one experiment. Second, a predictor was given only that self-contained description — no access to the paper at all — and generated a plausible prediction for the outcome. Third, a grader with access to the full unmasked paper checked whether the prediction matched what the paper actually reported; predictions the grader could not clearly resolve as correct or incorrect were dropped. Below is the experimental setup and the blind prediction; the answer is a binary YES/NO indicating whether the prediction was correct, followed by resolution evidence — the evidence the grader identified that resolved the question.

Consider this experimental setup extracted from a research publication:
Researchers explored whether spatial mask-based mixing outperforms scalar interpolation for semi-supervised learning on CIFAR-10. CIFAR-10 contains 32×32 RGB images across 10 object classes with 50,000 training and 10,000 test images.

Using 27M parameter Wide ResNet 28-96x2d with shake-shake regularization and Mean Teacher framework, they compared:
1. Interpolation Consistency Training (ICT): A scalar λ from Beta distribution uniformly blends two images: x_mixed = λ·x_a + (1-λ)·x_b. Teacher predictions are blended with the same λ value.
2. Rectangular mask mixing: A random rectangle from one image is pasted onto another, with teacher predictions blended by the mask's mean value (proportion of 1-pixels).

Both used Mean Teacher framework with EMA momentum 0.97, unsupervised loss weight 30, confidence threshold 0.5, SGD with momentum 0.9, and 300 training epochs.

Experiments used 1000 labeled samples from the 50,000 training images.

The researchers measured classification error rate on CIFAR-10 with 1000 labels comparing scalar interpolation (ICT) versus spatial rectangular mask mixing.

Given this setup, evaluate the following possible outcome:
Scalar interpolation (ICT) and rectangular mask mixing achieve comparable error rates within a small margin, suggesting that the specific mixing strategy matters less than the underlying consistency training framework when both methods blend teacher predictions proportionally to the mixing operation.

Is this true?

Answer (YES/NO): NO